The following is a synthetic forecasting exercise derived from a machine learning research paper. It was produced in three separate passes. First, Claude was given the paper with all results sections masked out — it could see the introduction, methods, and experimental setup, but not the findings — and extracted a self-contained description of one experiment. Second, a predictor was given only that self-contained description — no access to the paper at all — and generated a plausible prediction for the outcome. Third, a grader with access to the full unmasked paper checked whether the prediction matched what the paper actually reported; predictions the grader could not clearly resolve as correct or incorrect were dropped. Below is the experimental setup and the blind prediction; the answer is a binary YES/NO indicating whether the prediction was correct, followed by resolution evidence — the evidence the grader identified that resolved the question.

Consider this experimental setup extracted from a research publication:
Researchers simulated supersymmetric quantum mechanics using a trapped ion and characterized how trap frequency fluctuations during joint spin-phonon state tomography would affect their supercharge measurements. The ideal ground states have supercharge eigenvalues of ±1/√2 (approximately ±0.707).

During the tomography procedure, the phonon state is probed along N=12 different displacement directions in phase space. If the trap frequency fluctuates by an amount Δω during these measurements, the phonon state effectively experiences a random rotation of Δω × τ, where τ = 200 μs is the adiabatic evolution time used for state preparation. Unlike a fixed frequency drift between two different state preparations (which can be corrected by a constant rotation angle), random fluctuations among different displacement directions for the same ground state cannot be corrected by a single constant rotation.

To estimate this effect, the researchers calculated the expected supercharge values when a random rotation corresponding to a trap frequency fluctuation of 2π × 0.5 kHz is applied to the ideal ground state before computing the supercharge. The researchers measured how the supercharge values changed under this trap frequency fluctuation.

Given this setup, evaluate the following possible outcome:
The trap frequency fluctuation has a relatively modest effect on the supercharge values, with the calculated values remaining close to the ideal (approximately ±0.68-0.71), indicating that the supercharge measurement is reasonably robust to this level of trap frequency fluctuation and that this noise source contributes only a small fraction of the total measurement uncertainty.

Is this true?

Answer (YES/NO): NO